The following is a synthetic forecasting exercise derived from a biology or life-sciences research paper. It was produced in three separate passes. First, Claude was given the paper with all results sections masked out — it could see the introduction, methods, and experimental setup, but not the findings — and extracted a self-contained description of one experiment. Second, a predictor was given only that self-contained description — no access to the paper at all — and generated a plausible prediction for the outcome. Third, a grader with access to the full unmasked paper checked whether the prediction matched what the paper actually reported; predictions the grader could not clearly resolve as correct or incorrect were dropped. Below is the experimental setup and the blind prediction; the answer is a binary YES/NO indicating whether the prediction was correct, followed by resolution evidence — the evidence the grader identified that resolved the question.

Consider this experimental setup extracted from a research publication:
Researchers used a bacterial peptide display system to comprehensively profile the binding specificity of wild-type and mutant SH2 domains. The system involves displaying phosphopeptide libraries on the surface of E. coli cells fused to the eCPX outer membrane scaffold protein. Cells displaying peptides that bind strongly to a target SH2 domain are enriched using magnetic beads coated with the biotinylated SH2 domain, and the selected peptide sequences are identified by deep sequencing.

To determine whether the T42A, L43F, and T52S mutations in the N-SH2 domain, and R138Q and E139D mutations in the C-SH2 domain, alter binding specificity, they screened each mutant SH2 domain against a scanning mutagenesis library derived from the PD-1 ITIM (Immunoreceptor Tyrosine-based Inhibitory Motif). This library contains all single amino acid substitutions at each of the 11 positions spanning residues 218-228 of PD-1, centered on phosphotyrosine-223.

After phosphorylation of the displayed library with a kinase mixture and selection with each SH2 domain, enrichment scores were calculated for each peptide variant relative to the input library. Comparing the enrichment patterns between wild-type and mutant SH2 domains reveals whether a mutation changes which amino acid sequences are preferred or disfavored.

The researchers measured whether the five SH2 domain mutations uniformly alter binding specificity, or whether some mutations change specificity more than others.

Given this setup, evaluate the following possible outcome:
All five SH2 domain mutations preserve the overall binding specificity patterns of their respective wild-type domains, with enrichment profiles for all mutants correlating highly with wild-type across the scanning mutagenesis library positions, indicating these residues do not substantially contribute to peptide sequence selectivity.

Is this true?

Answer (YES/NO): NO